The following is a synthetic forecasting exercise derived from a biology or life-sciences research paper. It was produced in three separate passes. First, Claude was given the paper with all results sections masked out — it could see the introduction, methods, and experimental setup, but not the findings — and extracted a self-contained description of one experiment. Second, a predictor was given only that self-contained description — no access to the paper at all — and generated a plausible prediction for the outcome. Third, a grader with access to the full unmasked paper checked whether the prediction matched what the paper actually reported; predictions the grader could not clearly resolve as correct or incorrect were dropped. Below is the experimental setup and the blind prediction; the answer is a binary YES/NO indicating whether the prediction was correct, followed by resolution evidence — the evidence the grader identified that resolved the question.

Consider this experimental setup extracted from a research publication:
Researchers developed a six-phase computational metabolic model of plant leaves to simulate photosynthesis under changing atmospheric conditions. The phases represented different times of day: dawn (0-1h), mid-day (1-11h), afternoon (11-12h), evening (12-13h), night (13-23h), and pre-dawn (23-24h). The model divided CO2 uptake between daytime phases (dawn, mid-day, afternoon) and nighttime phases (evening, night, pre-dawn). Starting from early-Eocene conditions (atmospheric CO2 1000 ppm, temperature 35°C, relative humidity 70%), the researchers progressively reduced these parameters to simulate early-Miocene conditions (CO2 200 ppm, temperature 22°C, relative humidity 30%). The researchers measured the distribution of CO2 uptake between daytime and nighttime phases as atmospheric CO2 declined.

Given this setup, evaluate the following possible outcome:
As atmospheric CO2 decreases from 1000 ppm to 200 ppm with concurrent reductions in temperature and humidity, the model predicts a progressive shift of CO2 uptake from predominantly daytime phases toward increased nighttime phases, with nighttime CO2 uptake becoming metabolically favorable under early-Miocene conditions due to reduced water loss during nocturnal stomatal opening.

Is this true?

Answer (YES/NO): YES